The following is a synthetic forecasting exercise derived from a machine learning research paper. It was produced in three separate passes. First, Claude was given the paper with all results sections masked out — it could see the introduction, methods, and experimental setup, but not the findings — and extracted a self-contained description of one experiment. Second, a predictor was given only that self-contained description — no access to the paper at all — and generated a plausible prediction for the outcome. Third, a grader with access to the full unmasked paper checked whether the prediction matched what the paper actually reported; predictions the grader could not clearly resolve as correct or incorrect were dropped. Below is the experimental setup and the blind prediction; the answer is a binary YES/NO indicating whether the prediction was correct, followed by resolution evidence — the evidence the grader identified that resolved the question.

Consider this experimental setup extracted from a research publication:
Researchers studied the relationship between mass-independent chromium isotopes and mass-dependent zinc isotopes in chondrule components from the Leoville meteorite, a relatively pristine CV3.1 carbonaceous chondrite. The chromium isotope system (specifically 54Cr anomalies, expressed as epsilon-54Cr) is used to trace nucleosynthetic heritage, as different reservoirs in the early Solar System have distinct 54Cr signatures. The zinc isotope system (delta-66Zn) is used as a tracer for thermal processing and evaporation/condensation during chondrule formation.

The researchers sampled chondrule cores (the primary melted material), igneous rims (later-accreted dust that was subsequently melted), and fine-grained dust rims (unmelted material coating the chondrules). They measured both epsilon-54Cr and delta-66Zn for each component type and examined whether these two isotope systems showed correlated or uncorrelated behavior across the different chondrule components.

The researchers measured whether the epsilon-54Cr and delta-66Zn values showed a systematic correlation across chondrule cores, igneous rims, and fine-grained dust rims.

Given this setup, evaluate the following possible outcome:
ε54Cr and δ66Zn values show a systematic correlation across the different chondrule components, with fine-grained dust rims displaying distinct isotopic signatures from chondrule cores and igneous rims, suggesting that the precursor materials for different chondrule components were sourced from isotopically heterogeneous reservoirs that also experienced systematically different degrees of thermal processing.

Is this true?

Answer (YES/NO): YES